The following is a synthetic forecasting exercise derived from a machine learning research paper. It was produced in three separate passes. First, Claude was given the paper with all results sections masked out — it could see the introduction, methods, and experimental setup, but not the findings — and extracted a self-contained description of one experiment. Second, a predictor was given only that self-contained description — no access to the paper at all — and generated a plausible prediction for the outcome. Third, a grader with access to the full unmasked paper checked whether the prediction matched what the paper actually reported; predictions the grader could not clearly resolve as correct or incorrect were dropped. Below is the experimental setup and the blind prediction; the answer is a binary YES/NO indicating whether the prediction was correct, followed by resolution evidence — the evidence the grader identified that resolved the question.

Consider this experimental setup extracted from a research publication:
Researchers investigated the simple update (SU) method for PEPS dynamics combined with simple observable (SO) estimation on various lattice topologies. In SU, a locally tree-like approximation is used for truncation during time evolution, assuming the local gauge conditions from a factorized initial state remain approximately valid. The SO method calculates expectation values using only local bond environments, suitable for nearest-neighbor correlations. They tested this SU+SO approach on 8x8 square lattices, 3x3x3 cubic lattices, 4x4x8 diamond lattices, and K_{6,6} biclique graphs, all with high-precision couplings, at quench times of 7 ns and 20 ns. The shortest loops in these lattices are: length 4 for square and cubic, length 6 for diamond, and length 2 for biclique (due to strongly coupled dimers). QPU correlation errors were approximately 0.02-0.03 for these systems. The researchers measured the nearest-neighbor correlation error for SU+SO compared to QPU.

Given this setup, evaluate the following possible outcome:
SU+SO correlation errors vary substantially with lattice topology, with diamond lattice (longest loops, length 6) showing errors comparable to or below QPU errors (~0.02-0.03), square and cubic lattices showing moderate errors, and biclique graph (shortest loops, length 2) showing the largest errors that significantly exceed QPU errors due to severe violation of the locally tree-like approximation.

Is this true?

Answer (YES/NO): NO